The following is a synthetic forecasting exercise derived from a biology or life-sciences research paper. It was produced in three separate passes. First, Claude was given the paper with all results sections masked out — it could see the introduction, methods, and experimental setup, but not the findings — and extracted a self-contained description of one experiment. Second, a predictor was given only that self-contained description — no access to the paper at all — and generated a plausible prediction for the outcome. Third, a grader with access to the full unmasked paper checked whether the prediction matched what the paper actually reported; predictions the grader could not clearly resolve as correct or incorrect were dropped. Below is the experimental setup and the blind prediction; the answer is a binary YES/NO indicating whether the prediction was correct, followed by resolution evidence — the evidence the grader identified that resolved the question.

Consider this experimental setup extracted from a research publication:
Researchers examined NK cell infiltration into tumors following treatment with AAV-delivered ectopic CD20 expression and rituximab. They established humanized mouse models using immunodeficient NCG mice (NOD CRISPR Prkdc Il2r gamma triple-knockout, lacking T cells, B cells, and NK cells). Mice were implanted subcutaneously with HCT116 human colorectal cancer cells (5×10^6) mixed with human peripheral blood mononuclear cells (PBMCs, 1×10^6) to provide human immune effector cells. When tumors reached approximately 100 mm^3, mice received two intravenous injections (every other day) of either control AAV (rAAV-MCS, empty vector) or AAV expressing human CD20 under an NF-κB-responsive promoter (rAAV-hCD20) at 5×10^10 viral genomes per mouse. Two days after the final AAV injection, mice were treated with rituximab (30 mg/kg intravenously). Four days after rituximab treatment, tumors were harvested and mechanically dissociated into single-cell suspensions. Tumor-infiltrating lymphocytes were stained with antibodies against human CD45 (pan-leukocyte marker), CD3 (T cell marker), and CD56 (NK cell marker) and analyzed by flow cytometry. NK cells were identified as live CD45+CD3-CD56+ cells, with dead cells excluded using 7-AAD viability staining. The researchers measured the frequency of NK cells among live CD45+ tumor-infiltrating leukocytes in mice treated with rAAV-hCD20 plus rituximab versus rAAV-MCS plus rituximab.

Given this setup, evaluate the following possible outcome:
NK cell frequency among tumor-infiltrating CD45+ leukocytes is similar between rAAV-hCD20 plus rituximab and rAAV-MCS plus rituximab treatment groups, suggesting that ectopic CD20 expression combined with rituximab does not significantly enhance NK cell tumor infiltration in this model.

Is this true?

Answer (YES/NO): NO